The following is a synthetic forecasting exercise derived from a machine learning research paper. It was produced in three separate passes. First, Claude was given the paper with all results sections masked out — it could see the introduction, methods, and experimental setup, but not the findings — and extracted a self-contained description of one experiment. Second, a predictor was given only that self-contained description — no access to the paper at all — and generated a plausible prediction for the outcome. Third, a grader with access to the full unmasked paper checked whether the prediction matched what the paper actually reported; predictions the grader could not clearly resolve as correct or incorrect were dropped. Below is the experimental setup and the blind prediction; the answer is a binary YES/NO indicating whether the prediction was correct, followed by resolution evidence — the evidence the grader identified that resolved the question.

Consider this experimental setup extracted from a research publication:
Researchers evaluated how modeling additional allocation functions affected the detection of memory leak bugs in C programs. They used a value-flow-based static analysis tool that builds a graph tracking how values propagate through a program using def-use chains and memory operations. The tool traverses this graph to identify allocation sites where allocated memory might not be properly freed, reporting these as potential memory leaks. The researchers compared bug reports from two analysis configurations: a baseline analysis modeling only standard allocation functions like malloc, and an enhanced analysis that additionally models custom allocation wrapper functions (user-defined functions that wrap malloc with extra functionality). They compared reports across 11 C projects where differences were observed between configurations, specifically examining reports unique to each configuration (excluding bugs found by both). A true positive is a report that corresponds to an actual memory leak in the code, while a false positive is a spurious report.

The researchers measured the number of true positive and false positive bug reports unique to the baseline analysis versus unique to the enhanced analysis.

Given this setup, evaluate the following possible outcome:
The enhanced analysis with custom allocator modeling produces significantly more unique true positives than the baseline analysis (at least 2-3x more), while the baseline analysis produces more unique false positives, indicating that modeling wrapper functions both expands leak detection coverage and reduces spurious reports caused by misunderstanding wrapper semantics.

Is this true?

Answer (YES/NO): NO